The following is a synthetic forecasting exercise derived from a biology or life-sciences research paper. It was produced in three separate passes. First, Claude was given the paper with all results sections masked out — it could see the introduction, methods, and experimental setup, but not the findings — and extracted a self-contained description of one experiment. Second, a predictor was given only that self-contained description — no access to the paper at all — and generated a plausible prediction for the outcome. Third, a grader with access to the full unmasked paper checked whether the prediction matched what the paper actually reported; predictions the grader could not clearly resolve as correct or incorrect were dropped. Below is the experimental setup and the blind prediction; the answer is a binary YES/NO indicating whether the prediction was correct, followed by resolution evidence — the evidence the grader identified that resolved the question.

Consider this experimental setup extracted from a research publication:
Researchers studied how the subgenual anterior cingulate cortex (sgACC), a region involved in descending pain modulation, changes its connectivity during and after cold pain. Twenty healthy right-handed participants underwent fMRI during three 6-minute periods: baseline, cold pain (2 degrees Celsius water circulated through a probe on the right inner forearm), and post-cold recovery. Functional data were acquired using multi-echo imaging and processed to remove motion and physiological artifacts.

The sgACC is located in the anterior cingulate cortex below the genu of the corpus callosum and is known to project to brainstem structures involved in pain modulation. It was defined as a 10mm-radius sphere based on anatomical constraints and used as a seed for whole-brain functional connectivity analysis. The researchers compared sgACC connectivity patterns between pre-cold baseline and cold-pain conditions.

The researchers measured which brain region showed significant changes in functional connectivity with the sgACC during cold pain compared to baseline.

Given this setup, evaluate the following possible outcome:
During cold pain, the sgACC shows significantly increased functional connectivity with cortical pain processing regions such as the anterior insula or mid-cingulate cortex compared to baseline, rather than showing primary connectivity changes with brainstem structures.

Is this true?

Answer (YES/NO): NO